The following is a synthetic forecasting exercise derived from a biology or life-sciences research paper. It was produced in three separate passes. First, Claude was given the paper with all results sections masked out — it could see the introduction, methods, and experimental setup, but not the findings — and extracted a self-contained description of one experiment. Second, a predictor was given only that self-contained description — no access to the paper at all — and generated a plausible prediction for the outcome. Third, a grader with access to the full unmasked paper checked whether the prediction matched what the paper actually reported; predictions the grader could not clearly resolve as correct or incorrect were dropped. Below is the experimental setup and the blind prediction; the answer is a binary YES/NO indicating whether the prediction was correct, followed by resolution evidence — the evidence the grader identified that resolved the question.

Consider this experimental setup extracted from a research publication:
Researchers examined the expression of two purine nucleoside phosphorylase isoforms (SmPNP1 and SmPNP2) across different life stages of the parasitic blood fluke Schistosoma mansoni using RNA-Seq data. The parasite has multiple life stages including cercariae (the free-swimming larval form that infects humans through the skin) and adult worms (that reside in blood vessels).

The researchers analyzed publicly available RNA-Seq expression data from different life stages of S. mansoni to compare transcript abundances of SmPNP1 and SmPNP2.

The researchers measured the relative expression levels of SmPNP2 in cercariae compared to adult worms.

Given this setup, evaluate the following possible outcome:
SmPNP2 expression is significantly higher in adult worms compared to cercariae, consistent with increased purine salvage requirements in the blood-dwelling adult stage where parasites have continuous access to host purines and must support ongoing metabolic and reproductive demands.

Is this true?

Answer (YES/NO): NO